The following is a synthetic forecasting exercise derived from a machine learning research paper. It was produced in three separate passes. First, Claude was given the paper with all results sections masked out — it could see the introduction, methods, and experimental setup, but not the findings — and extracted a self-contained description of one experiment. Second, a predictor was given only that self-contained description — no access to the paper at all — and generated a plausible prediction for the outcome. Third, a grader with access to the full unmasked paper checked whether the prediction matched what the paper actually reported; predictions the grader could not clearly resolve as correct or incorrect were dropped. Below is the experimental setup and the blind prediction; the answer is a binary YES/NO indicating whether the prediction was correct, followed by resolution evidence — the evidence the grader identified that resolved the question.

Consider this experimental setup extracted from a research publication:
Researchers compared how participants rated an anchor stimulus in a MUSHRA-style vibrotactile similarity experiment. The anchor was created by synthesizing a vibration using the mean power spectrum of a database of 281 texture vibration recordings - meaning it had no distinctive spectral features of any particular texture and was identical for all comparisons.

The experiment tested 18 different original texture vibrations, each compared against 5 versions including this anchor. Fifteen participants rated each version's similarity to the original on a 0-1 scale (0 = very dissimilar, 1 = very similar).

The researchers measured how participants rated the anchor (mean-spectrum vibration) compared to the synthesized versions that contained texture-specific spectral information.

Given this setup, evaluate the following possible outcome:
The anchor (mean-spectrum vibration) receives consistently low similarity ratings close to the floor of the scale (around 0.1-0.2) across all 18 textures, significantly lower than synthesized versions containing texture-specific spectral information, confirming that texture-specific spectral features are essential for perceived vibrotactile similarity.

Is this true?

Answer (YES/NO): NO